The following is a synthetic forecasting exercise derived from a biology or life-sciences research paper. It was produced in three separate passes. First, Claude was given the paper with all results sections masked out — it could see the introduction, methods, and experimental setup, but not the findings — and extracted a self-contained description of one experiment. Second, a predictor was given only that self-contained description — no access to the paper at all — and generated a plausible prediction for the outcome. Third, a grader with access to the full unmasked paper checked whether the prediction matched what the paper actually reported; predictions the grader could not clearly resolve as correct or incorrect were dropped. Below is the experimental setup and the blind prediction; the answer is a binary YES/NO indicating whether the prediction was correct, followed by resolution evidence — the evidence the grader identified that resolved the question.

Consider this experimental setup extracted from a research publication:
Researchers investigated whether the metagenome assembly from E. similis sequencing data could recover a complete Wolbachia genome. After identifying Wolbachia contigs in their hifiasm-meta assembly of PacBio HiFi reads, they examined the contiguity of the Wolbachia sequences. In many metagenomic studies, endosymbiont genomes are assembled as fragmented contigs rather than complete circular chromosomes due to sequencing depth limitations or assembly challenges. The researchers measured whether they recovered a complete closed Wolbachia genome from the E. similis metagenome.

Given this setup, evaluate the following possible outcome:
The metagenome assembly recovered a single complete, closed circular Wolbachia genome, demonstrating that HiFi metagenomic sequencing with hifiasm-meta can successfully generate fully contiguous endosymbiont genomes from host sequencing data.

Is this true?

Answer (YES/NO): YES